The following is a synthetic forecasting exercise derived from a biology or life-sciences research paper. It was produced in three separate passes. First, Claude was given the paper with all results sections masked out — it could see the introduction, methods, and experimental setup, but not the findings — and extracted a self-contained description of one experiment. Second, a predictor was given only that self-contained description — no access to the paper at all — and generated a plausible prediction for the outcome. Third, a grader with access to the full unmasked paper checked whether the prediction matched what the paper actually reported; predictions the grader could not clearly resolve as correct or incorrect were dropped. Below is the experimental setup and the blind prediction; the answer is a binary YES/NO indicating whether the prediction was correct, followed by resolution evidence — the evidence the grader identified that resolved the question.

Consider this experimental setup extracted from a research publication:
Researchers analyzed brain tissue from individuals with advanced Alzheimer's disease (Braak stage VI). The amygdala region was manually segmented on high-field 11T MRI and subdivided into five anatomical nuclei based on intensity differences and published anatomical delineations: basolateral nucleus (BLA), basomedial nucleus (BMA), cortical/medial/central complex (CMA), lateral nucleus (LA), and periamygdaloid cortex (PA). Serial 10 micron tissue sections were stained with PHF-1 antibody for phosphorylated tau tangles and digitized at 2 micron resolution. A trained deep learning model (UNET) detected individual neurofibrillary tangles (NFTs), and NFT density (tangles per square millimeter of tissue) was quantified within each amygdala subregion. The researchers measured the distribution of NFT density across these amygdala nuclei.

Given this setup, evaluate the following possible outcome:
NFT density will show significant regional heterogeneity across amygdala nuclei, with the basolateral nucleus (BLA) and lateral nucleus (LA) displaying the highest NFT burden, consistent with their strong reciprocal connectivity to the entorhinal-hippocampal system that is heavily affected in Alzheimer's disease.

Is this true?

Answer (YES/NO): NO